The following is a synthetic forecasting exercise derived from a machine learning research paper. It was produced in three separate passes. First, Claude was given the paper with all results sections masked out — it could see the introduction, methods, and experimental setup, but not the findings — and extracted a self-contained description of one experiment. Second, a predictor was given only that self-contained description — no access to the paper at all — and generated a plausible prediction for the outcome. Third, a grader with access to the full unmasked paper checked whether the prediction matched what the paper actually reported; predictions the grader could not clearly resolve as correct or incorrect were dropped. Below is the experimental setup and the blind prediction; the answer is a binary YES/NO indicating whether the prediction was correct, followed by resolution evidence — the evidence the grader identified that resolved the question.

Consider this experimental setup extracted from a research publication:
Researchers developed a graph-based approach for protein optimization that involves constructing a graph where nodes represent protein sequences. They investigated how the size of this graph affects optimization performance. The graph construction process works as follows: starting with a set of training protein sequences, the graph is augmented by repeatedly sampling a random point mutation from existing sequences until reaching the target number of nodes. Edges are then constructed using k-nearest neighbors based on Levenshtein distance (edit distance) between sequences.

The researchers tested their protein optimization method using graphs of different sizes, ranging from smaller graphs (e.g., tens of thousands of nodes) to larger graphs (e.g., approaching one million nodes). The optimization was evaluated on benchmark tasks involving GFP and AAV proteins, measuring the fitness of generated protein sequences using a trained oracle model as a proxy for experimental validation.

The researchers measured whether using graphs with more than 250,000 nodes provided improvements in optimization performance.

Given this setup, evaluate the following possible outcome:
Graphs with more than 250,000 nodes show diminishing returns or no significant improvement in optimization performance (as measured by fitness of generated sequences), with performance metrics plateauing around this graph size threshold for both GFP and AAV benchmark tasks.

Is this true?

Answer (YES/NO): YES